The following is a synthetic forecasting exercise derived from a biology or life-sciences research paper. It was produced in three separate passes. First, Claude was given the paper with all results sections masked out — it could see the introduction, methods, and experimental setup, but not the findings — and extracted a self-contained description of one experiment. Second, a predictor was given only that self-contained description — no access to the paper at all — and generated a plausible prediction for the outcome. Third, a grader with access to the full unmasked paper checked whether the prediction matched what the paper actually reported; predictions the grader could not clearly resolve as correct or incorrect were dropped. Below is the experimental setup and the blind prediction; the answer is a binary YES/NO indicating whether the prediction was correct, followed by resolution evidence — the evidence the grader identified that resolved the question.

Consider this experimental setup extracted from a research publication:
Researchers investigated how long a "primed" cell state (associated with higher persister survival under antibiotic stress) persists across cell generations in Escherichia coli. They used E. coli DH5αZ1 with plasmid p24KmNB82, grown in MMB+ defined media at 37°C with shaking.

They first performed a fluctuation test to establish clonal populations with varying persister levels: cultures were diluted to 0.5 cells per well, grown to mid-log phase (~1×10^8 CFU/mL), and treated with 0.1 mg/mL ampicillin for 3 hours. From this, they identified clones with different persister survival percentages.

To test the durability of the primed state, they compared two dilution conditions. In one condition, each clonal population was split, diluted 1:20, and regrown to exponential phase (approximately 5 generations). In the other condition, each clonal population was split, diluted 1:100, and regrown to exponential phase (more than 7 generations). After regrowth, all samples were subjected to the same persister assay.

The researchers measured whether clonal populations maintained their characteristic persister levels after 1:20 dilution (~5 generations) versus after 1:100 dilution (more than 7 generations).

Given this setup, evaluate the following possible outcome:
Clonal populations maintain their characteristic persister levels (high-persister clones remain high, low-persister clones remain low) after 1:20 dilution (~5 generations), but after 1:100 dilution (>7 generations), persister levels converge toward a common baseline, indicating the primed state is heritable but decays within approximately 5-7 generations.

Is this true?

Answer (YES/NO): YES